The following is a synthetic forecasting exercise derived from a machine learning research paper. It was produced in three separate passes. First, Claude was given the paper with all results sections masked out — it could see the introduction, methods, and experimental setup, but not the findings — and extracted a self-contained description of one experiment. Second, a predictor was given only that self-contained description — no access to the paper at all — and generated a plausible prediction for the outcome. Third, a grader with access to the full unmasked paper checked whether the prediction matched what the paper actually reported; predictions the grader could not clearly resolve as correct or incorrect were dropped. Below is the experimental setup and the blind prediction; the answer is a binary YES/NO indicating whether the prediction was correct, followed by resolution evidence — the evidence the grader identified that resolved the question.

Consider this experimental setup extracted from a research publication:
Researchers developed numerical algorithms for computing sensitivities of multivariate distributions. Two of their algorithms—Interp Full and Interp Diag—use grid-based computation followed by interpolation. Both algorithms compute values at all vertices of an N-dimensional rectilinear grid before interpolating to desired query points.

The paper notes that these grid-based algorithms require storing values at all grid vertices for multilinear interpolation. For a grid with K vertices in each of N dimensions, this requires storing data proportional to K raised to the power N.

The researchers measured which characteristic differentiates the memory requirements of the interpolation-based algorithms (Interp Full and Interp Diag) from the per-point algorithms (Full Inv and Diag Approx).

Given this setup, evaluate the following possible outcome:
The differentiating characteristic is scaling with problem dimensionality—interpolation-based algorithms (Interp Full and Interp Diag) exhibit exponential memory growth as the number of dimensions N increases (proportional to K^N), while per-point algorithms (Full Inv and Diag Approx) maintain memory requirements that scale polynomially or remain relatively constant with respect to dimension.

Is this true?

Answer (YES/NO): YES